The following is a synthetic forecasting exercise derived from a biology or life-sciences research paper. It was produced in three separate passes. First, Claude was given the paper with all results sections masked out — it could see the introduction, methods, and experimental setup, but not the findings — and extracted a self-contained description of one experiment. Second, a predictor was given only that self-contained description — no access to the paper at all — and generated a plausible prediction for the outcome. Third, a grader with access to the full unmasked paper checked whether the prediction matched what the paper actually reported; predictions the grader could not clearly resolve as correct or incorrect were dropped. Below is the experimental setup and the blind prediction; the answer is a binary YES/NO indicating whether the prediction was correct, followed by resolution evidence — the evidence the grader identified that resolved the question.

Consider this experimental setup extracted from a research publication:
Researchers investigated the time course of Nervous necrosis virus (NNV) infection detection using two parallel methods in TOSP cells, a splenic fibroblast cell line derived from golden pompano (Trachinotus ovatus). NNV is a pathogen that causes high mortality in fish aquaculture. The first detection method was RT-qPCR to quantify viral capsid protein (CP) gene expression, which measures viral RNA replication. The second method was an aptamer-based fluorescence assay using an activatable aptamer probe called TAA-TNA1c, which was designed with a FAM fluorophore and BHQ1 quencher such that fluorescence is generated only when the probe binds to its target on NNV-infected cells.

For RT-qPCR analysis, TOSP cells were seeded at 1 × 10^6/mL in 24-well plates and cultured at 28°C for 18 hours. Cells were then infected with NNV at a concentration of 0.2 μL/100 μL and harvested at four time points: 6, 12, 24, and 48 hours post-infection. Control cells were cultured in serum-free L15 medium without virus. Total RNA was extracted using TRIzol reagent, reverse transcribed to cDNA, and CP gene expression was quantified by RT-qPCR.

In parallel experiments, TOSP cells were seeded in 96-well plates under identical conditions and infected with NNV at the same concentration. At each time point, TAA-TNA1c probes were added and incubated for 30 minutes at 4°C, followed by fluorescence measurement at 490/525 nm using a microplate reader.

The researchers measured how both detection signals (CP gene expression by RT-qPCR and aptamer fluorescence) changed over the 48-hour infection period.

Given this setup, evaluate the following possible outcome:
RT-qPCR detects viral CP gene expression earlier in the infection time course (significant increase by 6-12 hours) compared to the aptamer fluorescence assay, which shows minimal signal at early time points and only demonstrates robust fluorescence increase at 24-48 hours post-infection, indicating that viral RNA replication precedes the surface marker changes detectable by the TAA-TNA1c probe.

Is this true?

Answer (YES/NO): NO